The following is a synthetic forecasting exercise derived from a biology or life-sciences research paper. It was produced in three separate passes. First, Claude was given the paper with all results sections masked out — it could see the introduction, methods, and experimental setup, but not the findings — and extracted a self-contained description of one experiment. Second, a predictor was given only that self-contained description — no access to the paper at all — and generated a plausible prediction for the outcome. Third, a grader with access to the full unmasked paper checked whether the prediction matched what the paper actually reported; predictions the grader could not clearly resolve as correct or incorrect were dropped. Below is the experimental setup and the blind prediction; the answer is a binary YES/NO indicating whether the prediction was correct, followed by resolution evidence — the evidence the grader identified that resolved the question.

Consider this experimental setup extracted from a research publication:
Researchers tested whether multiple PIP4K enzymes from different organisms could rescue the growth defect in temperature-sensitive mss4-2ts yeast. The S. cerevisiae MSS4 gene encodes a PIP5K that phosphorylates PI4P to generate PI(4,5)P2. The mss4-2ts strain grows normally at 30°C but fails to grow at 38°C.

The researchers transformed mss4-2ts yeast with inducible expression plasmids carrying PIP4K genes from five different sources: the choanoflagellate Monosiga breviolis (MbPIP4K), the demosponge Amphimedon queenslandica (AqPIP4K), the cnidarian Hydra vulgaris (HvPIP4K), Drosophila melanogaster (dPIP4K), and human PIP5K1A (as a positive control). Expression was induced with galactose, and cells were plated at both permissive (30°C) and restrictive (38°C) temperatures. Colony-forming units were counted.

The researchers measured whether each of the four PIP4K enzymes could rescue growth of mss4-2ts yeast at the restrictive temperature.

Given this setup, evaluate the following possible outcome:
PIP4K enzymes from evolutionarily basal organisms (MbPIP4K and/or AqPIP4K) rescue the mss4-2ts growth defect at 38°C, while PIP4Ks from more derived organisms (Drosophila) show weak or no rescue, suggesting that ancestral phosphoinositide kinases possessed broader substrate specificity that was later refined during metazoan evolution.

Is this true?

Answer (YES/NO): NO